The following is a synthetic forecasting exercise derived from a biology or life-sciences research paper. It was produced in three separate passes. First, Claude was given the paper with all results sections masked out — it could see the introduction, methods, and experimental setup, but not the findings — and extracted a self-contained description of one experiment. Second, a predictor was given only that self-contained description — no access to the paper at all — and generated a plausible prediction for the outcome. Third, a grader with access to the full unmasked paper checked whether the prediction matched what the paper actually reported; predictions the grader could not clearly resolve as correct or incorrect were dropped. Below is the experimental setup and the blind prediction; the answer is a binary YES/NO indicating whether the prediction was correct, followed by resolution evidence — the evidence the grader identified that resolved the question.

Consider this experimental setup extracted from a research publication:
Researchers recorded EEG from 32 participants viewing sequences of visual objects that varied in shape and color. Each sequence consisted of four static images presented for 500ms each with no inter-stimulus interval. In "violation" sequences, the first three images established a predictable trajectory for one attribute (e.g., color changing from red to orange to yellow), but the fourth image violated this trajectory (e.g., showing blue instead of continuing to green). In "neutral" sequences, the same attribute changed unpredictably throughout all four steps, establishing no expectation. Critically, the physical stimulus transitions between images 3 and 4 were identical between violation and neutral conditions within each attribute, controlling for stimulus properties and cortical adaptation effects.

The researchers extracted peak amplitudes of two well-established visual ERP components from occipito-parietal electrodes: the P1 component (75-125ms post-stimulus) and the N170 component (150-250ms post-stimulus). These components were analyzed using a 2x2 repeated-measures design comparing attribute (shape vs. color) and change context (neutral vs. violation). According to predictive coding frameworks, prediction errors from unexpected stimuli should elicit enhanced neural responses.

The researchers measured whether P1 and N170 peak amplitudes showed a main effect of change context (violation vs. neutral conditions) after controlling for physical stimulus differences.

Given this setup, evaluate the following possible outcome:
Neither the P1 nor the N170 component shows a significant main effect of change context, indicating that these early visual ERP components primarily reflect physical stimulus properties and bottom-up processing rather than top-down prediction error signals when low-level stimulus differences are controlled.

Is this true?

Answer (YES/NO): YES